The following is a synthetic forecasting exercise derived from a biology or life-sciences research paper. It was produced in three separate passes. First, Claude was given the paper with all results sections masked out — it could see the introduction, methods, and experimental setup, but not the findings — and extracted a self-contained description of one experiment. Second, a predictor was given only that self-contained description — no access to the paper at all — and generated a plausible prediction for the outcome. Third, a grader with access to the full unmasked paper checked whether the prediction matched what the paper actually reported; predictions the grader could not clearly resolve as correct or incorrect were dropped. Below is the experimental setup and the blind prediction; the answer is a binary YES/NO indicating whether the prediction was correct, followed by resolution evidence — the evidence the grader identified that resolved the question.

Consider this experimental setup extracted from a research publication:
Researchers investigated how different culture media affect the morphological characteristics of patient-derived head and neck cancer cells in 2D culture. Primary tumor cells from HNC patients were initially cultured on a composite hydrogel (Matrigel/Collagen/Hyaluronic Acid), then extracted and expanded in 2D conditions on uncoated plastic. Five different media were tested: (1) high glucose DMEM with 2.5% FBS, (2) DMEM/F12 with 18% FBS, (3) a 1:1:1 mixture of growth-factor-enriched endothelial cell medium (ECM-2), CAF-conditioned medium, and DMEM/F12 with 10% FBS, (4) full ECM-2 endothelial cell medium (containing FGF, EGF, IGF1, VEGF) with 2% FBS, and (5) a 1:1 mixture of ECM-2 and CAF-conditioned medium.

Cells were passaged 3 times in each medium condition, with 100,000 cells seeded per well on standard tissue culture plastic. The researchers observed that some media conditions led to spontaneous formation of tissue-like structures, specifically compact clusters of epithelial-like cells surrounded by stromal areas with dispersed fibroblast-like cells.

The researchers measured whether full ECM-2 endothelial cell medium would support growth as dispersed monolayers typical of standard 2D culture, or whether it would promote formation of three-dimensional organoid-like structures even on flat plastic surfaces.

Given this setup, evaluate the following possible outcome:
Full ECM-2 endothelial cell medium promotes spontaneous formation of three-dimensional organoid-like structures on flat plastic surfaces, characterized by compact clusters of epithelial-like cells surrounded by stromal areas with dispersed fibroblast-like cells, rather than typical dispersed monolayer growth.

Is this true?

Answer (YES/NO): NO